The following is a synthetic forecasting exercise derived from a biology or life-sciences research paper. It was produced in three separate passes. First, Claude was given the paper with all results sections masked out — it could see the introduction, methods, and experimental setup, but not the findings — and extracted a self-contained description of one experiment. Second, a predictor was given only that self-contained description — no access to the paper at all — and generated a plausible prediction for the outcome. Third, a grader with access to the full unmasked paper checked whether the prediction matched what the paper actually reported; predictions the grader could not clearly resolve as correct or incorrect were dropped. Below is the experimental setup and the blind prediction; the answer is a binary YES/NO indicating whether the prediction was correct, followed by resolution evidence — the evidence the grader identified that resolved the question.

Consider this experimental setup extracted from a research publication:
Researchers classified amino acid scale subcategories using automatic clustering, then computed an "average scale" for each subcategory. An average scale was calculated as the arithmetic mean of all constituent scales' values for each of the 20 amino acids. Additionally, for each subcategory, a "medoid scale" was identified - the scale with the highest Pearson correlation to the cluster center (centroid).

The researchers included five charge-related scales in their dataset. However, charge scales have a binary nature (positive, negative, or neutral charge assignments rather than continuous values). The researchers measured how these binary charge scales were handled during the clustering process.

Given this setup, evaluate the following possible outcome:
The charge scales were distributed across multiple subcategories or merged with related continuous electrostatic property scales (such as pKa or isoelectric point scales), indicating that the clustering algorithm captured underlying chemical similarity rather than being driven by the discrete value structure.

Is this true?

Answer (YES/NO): NO